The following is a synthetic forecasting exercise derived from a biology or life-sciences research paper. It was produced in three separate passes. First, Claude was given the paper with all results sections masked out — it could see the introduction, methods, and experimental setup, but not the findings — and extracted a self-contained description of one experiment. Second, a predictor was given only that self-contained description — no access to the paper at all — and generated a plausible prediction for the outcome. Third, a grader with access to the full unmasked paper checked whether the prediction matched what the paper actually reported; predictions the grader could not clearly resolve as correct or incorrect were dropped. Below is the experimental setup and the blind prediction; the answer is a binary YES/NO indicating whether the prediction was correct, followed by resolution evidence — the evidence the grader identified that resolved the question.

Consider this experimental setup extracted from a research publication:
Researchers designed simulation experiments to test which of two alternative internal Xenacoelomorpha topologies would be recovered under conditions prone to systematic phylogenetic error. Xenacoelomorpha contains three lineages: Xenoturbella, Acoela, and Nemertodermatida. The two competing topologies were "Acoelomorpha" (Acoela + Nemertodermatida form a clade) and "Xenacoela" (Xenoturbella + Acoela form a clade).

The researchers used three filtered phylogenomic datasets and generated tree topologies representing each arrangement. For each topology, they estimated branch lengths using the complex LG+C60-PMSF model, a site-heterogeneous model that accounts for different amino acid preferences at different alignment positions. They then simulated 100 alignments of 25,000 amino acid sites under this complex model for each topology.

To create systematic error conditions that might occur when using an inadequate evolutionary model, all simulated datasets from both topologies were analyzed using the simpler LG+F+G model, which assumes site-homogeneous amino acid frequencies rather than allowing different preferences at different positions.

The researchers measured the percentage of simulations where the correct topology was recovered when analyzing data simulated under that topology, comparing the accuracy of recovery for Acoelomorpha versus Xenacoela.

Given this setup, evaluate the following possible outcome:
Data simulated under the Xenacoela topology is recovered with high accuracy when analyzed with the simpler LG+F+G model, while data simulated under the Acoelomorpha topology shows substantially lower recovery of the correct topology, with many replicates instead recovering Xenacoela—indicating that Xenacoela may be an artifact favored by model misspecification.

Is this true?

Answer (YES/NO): NO